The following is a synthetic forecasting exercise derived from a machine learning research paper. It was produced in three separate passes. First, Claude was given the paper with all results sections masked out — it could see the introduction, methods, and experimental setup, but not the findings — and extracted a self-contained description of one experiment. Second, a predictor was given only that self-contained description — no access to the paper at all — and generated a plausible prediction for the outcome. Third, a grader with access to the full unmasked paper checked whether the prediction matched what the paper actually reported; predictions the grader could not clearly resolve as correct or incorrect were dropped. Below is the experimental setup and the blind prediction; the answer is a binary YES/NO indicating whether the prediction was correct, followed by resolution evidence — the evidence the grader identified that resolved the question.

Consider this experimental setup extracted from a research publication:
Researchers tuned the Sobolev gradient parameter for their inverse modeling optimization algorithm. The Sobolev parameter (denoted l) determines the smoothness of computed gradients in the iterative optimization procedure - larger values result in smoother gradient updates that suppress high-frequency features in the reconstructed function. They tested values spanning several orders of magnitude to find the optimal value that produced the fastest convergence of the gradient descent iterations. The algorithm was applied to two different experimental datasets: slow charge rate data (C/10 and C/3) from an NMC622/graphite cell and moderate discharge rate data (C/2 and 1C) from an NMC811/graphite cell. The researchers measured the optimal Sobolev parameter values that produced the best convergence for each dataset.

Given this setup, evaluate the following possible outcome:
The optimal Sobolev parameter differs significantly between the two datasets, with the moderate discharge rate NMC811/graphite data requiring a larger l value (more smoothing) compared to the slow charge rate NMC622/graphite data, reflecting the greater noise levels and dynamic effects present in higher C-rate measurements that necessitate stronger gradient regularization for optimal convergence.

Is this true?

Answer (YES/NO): NO